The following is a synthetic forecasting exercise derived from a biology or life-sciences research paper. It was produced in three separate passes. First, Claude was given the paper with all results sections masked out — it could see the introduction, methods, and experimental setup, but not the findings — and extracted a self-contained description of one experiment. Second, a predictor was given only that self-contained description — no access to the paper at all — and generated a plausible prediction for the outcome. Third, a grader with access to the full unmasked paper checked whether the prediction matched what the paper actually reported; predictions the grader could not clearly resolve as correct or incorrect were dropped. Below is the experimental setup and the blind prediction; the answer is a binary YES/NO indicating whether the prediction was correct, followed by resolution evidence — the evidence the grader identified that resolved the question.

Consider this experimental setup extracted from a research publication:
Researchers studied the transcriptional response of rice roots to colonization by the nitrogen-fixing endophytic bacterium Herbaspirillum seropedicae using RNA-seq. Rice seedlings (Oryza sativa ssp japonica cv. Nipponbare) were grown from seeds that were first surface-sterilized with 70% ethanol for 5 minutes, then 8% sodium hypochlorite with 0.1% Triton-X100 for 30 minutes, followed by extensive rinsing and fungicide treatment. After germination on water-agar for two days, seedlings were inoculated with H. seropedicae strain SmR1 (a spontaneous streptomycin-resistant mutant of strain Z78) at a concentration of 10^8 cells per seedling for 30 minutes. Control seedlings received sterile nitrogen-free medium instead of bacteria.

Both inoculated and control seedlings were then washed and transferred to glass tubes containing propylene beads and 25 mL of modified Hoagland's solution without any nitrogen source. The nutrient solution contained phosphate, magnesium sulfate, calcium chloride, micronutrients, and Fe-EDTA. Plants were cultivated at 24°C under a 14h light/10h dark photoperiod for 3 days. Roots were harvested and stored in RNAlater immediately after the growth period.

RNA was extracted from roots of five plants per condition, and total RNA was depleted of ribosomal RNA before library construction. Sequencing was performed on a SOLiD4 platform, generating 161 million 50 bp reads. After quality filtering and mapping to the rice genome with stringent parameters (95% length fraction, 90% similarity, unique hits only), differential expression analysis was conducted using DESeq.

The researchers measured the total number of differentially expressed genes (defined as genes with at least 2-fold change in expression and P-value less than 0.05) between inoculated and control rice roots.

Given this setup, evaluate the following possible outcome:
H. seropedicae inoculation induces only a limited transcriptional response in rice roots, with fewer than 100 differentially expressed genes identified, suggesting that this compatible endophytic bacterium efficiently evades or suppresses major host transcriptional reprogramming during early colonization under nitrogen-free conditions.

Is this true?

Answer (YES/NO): NO